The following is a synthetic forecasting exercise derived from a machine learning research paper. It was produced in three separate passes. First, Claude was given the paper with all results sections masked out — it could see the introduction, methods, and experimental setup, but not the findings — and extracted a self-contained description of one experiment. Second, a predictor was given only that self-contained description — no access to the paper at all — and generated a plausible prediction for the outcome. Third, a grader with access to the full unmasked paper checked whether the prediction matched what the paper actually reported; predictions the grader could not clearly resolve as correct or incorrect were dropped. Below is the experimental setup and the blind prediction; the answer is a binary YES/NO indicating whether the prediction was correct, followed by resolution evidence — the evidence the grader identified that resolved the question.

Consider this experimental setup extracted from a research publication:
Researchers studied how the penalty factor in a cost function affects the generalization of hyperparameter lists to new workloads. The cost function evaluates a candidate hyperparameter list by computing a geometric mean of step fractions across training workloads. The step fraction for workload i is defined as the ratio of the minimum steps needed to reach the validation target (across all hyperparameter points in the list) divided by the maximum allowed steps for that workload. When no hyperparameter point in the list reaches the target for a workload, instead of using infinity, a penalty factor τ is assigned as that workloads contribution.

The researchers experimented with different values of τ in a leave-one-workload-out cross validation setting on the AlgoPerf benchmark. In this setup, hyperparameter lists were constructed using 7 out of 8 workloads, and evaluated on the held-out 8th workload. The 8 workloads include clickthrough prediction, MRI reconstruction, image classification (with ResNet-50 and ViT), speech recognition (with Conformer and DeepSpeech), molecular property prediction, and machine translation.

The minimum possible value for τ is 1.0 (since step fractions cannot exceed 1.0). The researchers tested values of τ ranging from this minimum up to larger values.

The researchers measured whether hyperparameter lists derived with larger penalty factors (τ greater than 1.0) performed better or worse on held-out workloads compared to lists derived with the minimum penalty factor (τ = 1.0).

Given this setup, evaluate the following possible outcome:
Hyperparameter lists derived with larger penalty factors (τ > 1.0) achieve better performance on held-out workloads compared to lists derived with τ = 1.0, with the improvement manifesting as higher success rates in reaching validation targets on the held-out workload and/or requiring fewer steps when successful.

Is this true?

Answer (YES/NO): YES